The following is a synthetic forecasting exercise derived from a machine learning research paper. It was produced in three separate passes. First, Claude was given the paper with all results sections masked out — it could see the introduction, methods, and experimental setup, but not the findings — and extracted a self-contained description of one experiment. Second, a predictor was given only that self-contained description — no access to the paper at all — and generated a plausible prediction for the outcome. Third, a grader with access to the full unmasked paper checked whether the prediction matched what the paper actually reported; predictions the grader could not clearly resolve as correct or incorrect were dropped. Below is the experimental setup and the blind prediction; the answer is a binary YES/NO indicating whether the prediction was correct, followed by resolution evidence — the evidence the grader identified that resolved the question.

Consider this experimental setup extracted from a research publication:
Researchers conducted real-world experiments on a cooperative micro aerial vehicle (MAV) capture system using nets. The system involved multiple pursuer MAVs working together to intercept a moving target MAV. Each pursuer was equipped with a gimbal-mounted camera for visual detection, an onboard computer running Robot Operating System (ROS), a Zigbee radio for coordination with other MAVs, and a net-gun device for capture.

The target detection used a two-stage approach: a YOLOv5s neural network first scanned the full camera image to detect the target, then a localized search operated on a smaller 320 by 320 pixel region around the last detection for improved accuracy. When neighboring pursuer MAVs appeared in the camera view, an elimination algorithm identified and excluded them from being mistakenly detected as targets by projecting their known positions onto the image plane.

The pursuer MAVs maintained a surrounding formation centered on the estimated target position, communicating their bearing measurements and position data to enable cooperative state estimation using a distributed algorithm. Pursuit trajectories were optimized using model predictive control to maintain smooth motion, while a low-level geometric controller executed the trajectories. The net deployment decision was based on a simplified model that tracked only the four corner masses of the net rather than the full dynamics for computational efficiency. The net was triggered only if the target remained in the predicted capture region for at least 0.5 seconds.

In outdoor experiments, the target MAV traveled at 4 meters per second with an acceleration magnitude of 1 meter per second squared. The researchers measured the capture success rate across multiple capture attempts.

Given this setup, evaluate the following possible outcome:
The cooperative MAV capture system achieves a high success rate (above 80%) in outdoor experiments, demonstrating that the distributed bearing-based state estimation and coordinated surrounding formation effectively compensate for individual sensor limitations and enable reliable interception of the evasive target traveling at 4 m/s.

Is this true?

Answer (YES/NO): NO